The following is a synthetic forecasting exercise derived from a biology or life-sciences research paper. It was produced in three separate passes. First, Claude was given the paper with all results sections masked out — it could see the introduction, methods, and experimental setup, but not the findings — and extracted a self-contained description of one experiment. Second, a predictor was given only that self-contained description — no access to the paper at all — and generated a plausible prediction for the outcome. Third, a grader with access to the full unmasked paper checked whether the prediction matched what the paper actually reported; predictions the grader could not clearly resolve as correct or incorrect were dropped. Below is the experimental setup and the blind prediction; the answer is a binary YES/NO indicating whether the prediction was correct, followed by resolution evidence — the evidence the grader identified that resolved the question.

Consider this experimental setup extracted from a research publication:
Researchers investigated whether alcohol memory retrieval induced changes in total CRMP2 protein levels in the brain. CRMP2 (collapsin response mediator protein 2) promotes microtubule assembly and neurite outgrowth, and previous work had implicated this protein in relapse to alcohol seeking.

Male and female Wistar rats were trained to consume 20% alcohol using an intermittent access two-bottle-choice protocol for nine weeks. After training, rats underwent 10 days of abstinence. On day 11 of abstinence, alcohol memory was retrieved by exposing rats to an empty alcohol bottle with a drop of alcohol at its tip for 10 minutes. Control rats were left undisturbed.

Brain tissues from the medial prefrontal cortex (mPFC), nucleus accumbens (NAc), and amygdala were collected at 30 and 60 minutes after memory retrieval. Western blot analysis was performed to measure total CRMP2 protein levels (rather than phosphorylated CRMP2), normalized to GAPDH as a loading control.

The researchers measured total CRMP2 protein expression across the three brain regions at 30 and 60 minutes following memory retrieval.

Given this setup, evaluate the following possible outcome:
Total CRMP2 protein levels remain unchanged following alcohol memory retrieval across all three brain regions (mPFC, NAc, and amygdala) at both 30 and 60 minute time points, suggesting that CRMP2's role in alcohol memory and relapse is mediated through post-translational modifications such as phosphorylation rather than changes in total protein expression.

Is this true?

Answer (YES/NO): NO